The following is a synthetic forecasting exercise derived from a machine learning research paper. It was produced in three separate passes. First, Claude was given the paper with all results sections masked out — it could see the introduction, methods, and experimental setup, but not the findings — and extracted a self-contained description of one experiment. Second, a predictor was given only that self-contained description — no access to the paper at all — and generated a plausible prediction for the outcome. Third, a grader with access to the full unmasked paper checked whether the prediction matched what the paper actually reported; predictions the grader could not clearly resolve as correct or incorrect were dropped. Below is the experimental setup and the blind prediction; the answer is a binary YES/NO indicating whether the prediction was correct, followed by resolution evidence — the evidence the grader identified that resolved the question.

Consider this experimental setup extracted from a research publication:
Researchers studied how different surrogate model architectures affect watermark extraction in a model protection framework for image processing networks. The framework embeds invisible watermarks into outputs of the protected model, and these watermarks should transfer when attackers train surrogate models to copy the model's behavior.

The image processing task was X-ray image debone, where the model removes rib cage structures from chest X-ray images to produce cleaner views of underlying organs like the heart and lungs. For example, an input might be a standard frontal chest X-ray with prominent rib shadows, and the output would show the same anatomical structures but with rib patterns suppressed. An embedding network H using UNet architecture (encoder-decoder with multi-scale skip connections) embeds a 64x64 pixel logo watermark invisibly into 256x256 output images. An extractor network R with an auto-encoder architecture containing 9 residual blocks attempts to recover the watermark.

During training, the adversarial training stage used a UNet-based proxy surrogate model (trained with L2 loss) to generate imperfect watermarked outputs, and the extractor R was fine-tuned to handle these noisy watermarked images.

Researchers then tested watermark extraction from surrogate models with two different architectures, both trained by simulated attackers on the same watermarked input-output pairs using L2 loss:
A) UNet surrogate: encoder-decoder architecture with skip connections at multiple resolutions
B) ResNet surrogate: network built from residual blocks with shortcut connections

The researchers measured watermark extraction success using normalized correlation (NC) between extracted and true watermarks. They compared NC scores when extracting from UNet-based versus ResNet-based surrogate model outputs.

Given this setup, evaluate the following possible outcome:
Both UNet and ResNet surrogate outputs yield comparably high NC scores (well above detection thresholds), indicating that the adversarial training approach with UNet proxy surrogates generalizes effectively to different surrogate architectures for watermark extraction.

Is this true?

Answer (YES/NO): YES